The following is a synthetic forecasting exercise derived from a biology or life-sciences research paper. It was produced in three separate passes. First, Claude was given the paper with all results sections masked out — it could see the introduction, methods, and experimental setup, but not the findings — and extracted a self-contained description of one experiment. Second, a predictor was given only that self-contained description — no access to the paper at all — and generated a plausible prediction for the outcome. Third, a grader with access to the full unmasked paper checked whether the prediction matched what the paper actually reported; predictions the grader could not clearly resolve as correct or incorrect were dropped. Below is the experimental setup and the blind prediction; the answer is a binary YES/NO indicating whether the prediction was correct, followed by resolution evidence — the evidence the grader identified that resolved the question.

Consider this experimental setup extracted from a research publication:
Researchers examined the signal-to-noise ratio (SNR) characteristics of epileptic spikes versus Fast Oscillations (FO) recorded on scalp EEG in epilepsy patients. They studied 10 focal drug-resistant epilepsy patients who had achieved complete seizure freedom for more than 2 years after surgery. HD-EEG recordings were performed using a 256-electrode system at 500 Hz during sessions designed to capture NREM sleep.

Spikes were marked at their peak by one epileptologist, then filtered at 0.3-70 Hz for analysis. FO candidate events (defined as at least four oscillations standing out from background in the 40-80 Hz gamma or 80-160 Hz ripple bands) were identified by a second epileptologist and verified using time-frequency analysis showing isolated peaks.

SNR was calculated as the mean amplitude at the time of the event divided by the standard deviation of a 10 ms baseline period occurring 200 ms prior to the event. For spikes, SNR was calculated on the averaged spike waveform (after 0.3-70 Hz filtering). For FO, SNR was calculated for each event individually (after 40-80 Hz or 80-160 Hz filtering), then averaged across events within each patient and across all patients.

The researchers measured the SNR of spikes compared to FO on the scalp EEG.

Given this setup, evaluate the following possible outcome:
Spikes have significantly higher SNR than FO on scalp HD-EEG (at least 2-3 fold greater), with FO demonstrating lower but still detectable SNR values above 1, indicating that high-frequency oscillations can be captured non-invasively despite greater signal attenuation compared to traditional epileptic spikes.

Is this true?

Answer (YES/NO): YES